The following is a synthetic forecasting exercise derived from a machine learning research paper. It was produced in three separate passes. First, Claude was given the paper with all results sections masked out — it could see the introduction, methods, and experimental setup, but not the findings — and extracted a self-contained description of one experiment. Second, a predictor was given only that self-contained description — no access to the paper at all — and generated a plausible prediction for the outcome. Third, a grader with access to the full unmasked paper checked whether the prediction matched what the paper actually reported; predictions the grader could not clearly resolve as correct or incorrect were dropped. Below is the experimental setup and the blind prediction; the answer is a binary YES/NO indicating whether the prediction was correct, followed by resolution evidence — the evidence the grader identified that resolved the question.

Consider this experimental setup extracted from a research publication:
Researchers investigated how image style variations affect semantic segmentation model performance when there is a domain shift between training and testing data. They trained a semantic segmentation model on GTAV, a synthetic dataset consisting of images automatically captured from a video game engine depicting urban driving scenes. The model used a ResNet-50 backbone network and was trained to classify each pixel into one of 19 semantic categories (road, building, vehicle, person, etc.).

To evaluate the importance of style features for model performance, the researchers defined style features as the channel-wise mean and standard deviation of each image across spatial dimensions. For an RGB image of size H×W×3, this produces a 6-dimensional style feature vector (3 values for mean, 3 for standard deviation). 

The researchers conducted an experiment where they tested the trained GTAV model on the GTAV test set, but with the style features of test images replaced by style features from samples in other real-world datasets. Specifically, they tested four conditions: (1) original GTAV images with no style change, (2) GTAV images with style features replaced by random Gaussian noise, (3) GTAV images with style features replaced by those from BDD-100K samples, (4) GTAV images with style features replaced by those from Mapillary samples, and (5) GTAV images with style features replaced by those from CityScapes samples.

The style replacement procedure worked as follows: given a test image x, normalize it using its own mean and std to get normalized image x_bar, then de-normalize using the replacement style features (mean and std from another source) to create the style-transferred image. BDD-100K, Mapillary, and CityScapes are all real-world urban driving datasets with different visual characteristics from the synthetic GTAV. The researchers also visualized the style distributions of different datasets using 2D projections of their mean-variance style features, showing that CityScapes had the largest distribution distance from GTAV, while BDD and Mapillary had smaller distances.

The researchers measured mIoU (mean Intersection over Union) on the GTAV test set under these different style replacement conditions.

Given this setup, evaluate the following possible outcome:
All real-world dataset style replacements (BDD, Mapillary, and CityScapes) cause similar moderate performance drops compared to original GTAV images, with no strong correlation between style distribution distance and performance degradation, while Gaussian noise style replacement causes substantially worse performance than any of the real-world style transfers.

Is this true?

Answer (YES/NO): NO